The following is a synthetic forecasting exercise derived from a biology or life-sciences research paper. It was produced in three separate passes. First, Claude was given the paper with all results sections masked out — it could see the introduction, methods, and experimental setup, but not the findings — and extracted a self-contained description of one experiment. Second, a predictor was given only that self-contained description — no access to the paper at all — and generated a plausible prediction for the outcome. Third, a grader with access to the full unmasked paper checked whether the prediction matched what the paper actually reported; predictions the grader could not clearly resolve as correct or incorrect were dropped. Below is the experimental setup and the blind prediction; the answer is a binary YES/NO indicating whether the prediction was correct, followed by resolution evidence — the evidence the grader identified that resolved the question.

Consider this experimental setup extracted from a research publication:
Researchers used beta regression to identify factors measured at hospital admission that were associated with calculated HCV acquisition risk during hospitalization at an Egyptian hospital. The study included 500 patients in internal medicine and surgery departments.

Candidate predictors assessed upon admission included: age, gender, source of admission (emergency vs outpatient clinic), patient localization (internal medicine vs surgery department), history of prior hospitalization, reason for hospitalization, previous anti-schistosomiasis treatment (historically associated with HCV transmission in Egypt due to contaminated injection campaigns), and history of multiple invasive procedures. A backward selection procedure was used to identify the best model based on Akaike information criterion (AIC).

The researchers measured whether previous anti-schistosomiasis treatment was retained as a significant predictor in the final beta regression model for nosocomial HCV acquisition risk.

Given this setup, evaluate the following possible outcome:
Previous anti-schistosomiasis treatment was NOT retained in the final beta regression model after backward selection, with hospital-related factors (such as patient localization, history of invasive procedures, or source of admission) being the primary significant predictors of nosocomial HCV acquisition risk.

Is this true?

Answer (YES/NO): NO